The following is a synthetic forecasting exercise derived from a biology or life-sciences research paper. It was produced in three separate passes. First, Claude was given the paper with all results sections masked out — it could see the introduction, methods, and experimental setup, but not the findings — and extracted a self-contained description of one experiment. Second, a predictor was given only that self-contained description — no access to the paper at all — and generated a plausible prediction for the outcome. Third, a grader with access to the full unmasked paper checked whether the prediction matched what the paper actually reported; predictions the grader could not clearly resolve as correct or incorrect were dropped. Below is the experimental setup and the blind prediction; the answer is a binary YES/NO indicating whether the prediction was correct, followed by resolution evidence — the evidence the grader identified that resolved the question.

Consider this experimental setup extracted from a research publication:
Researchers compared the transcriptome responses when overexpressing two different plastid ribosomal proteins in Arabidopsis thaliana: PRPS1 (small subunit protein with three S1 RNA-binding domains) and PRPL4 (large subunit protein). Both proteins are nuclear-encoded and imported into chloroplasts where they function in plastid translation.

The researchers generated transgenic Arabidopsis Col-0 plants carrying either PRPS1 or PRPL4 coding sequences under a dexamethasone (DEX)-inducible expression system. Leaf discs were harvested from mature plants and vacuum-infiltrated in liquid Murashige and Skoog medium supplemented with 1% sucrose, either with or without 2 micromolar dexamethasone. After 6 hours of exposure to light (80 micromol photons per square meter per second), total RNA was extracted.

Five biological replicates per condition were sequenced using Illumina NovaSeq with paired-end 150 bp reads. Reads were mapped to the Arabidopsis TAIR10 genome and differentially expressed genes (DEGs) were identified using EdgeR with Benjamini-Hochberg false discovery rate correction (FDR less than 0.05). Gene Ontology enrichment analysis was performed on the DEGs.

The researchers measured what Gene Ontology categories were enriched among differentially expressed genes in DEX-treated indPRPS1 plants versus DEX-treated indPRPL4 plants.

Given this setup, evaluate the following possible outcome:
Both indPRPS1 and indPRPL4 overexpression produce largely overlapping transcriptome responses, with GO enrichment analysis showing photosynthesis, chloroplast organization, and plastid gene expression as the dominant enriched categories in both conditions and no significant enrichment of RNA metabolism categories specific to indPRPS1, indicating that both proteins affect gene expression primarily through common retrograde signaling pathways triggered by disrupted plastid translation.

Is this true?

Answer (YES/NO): NO